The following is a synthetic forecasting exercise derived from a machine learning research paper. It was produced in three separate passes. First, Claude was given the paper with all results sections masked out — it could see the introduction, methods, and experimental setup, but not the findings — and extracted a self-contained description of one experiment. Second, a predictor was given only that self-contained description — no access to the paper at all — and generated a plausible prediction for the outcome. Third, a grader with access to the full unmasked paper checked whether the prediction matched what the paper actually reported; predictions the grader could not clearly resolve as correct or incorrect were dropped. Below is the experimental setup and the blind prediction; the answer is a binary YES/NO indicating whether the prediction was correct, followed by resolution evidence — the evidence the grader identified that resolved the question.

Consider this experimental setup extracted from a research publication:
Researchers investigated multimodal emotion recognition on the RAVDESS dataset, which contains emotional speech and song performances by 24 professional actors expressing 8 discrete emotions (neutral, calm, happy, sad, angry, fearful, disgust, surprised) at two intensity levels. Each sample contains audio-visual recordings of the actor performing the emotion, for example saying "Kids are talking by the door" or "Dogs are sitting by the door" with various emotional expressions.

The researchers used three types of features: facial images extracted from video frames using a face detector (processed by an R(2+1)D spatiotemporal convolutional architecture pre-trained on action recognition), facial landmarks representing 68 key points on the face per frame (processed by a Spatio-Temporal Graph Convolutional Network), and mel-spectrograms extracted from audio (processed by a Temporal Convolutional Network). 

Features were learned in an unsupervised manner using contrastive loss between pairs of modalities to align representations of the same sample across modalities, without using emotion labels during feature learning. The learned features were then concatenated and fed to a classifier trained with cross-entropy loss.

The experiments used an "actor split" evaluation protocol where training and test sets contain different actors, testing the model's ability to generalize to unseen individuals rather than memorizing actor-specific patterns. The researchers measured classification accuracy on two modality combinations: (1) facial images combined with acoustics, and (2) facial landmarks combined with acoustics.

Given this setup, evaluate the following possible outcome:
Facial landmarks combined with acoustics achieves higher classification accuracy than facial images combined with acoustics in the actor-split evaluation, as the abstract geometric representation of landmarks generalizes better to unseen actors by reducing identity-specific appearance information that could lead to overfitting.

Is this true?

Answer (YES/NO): YES